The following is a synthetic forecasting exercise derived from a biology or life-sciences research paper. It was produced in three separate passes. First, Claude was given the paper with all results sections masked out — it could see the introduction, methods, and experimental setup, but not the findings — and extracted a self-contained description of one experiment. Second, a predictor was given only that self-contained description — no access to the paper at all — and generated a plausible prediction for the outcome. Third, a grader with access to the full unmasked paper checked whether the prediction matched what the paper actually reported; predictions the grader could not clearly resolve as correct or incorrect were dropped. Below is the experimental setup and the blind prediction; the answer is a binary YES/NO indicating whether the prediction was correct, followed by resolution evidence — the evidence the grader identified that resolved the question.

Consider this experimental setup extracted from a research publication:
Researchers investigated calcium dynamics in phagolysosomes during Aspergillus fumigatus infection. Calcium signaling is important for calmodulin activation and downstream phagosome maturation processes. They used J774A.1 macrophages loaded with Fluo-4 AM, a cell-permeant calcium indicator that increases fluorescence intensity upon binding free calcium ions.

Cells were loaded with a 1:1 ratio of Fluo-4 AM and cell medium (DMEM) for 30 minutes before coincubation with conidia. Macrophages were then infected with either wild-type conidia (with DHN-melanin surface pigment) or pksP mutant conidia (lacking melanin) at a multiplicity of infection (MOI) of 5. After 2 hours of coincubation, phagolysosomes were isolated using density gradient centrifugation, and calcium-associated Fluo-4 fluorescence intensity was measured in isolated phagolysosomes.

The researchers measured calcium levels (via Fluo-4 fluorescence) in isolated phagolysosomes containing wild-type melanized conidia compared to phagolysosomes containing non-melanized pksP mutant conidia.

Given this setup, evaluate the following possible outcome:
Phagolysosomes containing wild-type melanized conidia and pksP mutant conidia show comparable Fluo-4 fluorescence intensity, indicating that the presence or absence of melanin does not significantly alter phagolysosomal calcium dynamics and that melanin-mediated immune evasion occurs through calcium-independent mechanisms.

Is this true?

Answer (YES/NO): NO